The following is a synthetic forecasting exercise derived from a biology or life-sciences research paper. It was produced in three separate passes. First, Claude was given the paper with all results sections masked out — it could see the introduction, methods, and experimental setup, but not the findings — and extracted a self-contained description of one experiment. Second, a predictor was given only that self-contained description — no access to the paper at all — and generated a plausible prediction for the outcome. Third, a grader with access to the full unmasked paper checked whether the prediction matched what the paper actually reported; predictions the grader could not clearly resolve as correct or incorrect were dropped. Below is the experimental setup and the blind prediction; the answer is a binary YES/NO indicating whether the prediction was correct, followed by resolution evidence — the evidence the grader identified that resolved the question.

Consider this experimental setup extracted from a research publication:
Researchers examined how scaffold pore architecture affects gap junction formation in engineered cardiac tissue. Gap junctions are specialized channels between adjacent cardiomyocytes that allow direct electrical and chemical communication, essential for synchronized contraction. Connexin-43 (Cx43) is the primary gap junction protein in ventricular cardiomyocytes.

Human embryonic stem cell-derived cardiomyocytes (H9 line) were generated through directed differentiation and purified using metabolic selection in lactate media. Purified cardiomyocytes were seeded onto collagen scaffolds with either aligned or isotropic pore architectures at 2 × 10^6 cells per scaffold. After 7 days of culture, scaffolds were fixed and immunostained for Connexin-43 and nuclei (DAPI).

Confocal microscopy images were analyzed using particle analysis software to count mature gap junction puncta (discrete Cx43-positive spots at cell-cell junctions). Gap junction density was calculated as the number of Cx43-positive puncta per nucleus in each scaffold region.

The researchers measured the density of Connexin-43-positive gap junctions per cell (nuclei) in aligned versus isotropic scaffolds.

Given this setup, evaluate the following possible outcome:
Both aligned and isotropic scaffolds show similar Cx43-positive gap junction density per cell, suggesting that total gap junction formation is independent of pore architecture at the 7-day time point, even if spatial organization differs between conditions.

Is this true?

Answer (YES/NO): NO